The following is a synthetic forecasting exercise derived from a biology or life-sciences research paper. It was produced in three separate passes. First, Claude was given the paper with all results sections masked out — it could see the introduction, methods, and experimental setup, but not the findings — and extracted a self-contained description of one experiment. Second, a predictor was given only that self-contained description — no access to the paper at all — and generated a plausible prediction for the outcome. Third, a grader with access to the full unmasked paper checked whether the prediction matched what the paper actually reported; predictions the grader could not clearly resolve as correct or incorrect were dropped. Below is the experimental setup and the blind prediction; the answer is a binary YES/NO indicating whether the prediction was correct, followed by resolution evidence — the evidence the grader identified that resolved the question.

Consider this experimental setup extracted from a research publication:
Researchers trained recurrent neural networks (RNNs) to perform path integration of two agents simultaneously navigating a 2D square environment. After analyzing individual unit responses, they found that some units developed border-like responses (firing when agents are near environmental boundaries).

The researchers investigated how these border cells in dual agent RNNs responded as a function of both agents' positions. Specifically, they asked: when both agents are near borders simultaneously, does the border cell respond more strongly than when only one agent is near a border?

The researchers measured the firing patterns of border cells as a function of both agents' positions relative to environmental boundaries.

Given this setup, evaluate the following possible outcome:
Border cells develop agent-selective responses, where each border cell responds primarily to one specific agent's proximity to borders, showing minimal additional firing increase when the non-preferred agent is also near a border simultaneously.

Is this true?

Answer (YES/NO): NO